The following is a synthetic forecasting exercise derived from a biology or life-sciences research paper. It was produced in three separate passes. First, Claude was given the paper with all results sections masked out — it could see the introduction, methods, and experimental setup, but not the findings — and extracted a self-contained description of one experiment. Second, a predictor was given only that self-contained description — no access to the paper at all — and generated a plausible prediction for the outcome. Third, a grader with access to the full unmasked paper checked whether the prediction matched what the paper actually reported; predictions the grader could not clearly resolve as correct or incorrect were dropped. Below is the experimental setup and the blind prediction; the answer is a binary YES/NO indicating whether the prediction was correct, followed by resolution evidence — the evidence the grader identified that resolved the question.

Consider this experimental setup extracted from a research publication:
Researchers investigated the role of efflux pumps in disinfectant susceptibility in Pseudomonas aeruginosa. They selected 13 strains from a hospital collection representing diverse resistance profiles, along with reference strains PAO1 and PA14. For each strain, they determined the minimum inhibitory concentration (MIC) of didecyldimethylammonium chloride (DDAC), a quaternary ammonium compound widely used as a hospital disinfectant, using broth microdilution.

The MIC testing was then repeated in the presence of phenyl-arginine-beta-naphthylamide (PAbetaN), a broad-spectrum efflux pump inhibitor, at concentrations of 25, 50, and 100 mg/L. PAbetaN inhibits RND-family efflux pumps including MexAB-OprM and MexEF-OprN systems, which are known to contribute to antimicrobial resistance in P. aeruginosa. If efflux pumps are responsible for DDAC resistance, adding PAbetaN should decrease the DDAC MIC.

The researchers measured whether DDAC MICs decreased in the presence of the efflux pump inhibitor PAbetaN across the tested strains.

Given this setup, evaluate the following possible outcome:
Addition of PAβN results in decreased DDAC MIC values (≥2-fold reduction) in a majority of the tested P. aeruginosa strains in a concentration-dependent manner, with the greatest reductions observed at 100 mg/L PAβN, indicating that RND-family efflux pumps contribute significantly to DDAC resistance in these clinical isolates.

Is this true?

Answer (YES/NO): NO